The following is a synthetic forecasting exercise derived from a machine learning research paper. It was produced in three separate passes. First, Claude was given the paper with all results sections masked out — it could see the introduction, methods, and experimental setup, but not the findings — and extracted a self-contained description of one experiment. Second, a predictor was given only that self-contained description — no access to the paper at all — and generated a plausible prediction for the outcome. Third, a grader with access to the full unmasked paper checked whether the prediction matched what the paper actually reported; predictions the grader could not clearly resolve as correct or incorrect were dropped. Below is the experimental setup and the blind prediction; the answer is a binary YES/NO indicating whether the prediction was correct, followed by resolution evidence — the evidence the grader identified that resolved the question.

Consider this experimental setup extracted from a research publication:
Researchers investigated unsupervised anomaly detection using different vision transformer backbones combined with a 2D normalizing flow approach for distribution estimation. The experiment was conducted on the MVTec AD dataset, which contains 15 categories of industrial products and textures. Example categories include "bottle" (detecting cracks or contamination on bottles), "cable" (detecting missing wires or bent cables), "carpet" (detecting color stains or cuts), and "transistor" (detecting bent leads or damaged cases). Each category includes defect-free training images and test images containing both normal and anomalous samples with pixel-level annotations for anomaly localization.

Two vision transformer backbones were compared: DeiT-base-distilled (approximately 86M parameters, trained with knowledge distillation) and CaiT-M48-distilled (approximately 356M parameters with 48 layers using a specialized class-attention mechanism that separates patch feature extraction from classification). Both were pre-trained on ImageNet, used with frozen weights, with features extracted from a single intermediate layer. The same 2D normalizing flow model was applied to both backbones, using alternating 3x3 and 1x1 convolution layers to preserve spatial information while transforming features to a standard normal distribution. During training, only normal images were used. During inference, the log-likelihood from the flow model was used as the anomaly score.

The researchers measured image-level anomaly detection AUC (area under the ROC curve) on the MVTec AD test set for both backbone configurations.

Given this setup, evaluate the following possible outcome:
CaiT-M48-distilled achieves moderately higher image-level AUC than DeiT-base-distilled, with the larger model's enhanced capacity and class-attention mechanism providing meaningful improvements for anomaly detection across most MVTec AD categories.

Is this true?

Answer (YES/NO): NO